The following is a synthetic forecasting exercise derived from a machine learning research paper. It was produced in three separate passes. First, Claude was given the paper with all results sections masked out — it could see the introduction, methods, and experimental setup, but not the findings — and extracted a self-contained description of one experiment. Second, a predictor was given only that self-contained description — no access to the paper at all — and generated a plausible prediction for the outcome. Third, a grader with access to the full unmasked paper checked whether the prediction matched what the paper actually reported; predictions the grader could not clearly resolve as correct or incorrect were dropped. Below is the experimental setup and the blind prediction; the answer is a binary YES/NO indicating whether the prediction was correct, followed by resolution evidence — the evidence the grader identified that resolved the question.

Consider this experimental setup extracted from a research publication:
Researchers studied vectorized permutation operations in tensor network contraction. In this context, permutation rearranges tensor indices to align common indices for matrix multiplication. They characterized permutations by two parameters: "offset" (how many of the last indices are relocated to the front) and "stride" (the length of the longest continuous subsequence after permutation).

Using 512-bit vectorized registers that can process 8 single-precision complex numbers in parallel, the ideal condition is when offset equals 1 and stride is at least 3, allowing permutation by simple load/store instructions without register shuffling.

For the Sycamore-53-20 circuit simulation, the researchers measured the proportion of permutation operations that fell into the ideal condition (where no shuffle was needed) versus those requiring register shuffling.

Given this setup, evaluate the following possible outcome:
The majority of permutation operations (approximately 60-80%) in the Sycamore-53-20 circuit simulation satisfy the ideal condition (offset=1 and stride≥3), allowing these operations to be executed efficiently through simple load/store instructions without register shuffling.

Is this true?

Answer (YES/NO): NO